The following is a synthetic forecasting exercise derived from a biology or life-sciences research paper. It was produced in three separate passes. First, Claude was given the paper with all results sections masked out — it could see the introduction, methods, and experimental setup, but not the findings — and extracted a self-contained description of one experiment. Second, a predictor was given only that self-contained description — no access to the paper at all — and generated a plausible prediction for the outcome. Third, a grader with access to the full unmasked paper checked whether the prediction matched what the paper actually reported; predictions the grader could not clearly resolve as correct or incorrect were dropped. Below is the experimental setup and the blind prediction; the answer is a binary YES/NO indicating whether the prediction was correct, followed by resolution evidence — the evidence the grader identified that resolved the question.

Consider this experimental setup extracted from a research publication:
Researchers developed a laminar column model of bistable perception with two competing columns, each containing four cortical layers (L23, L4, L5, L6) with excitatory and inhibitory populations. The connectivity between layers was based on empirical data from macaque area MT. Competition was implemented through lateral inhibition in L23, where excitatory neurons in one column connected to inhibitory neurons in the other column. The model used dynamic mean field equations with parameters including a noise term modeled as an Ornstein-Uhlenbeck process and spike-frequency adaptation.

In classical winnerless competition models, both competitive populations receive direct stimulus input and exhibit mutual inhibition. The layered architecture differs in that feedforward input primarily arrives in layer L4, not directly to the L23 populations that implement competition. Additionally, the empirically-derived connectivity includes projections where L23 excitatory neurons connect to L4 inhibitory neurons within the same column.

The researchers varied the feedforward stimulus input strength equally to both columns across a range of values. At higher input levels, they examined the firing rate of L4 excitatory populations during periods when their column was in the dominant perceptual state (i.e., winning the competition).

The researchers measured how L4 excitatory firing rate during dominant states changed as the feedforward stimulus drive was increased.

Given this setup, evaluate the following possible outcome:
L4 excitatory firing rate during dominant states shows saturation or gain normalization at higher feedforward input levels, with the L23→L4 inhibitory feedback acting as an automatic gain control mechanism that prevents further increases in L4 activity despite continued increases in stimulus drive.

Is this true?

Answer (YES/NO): NO